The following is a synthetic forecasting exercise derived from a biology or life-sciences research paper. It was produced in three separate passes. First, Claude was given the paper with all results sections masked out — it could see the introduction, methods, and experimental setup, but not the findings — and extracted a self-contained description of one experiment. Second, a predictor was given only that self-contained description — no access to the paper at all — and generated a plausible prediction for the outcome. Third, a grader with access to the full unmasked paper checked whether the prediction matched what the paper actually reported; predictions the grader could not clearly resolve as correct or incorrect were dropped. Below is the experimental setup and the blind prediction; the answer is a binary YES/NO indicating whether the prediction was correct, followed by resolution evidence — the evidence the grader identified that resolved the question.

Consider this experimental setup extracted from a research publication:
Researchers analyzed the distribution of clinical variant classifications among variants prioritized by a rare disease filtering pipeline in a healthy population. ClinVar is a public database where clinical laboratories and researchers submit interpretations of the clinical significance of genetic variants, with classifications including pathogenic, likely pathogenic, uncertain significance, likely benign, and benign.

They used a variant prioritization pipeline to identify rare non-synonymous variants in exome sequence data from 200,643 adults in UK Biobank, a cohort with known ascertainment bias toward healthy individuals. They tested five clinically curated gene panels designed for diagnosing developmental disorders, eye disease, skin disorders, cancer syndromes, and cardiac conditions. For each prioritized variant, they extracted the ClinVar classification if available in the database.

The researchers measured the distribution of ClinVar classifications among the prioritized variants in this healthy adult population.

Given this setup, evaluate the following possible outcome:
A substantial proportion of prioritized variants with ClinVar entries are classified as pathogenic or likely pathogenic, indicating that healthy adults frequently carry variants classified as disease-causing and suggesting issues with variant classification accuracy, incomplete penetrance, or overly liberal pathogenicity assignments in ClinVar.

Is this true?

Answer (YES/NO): NO